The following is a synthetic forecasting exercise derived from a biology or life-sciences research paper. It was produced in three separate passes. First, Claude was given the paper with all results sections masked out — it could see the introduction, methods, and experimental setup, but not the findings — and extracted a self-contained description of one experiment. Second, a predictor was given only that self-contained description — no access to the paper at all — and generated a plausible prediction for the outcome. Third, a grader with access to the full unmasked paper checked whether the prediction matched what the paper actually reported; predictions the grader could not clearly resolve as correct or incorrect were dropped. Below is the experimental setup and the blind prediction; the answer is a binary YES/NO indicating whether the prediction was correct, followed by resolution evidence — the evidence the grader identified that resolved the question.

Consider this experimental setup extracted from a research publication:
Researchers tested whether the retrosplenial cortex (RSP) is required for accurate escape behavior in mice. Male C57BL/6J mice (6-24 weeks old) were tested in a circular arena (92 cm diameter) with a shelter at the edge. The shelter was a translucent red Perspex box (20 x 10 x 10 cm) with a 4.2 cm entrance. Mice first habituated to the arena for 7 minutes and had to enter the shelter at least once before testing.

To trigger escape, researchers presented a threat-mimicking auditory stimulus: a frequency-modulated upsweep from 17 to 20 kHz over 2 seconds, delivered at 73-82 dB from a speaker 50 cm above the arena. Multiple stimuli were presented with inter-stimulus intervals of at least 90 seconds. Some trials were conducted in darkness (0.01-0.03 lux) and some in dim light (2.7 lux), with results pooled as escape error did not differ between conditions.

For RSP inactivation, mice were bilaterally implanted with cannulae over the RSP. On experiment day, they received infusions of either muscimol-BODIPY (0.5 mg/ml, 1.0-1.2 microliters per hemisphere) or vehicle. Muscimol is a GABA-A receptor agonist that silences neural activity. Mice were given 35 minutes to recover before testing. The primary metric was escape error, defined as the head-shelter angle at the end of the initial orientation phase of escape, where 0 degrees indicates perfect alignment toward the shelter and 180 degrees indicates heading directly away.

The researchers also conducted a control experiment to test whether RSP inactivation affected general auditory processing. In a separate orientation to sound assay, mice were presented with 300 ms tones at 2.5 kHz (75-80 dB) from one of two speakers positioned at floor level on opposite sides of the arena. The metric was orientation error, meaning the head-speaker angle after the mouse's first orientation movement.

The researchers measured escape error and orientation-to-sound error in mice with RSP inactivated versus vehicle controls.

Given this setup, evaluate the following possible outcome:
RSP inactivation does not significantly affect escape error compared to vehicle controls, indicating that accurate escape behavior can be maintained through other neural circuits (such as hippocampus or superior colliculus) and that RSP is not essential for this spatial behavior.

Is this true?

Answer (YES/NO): NO